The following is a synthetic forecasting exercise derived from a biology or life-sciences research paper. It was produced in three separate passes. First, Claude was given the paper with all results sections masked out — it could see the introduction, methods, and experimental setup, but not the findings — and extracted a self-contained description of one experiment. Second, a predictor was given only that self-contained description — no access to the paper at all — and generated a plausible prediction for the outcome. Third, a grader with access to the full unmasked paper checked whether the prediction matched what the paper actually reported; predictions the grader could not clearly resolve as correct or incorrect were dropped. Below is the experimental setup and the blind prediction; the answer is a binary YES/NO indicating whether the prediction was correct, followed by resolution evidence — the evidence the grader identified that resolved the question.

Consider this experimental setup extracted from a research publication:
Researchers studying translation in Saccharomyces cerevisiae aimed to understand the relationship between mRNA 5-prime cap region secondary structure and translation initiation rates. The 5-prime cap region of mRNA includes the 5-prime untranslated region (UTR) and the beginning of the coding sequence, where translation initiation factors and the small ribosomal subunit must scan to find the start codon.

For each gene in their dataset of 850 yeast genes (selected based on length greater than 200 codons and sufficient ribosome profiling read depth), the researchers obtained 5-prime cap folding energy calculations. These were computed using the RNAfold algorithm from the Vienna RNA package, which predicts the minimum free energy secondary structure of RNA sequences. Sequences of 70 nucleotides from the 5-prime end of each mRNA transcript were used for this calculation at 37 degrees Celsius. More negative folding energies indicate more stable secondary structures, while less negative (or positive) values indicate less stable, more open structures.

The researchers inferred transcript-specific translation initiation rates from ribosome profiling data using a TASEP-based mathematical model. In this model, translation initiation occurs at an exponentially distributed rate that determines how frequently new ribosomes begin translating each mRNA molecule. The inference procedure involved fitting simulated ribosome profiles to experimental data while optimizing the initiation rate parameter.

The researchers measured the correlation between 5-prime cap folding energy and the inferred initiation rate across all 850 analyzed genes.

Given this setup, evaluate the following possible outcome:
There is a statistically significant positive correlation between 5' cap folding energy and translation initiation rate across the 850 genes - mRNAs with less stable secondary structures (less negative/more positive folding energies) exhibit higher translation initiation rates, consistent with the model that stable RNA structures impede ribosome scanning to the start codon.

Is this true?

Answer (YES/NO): YES